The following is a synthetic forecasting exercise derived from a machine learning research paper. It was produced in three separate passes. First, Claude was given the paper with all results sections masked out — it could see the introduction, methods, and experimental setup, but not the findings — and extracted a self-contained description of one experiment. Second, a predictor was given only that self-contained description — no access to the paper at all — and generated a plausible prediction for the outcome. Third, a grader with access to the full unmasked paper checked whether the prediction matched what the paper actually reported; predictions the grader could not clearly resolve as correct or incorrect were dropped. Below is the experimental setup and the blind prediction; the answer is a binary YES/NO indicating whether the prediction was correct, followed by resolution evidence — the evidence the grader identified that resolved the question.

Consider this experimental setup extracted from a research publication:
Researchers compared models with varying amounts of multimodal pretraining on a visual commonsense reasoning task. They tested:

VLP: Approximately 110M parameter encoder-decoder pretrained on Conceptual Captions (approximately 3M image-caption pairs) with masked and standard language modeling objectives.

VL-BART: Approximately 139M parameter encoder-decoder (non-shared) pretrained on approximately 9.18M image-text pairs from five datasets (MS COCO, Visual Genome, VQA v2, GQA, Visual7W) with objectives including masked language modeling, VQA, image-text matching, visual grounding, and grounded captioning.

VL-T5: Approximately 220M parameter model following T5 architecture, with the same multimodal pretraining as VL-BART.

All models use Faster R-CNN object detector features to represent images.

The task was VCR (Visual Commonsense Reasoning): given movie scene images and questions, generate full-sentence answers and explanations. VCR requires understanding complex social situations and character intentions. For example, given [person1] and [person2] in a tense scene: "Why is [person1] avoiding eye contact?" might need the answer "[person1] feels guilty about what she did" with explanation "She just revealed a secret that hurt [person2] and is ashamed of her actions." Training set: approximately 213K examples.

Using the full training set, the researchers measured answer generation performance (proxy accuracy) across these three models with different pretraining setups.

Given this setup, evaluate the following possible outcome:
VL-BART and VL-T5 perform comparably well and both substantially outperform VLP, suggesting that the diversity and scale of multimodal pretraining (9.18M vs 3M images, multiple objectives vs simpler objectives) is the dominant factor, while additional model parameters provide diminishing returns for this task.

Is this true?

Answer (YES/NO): NO